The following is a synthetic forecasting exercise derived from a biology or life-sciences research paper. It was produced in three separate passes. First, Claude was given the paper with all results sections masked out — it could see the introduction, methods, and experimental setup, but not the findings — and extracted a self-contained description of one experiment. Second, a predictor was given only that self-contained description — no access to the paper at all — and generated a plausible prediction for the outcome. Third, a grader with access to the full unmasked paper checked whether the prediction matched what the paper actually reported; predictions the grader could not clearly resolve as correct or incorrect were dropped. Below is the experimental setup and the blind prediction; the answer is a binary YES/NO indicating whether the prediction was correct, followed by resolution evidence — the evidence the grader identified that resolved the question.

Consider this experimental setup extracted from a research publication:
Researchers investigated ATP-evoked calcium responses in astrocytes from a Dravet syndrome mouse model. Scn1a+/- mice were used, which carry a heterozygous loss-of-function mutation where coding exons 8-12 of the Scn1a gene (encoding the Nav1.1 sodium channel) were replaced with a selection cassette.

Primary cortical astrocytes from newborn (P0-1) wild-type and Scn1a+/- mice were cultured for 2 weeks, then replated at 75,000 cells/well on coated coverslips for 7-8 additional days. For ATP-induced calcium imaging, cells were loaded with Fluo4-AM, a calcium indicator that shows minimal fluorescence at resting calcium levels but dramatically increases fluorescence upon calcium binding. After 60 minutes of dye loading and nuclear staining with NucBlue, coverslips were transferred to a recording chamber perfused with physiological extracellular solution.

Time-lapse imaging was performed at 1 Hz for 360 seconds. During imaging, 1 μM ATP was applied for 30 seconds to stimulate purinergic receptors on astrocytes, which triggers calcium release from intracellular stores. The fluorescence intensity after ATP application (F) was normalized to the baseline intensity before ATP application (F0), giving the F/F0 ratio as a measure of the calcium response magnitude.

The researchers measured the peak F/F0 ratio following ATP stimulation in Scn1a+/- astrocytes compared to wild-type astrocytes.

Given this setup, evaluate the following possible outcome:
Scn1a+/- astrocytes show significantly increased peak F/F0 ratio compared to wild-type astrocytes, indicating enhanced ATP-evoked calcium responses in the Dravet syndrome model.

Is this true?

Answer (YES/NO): YES